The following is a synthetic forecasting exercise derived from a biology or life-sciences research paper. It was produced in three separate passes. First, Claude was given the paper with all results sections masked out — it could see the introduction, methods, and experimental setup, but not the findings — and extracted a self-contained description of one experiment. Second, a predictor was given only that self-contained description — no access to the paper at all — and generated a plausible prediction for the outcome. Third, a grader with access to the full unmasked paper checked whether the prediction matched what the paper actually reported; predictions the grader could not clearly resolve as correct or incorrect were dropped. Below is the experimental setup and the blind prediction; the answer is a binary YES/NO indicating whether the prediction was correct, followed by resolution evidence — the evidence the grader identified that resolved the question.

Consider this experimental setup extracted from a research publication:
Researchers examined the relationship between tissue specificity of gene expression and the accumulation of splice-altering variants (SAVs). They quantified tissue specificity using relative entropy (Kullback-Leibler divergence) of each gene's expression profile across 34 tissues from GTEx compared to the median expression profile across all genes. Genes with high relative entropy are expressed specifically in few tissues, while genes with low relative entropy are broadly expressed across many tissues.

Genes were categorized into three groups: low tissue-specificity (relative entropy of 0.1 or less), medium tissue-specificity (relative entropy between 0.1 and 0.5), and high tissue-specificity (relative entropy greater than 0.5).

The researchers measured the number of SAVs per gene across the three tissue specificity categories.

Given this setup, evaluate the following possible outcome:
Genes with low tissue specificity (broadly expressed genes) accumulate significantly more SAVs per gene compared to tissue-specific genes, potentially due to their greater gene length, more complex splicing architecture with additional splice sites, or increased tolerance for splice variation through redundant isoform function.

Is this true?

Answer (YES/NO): NO